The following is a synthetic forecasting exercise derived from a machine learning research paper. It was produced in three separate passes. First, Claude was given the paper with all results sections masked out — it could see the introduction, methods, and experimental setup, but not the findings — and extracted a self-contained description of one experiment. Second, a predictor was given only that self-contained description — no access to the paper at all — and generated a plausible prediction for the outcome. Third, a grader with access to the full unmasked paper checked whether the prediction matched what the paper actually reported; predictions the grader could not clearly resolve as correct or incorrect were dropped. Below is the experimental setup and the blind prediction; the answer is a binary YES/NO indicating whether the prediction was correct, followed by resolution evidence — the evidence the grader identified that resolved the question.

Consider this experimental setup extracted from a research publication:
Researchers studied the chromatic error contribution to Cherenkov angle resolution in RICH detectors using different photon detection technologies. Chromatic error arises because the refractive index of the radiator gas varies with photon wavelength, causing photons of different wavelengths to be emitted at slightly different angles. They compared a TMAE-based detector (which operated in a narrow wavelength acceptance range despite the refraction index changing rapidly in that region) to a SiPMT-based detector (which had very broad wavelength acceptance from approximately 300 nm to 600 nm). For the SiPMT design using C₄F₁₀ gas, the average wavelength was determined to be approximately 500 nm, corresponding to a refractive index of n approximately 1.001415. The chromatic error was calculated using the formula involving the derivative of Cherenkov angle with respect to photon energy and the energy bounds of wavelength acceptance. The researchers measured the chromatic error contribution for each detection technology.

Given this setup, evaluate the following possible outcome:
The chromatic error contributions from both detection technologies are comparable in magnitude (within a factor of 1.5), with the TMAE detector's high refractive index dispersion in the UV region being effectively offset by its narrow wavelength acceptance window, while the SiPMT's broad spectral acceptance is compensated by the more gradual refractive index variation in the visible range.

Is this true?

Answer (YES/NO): NO